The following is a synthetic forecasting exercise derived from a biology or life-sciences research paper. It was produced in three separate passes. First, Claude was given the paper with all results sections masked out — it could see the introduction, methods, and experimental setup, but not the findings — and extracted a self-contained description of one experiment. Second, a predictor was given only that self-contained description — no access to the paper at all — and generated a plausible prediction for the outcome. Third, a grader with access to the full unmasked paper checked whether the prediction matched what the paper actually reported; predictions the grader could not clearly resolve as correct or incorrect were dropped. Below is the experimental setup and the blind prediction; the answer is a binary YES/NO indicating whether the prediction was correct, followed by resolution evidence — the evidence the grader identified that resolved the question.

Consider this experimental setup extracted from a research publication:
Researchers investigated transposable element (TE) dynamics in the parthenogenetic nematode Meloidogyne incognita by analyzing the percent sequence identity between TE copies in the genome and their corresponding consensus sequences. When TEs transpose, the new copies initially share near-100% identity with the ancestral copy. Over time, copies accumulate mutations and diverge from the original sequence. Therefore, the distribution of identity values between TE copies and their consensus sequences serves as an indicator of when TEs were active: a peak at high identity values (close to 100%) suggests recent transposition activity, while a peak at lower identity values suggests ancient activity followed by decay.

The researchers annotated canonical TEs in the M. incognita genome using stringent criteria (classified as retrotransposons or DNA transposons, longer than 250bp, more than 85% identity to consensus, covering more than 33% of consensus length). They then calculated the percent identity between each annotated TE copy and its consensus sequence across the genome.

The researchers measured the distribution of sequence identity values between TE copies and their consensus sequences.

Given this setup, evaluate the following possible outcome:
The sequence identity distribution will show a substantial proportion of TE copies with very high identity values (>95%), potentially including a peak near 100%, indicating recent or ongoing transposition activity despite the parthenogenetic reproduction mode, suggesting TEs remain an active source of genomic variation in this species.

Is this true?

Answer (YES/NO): YES